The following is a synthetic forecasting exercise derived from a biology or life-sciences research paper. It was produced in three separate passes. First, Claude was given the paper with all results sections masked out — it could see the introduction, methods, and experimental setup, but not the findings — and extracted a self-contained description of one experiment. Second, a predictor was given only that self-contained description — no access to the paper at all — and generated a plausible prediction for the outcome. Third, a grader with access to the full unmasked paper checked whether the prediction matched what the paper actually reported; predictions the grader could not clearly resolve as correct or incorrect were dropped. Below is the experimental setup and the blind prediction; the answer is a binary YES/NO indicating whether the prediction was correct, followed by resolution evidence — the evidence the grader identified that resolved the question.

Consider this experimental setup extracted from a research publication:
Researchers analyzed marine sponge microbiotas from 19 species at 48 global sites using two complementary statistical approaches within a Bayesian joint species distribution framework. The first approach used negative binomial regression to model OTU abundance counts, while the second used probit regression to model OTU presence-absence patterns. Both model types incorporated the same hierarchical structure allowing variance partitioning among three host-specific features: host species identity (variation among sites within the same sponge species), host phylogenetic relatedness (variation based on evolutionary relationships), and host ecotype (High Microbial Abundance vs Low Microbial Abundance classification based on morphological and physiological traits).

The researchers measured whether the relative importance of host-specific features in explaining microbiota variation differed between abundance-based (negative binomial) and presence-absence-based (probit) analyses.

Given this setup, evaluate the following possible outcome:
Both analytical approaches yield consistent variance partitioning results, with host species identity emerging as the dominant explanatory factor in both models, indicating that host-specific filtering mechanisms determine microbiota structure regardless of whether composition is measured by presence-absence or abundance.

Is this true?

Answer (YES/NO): NO